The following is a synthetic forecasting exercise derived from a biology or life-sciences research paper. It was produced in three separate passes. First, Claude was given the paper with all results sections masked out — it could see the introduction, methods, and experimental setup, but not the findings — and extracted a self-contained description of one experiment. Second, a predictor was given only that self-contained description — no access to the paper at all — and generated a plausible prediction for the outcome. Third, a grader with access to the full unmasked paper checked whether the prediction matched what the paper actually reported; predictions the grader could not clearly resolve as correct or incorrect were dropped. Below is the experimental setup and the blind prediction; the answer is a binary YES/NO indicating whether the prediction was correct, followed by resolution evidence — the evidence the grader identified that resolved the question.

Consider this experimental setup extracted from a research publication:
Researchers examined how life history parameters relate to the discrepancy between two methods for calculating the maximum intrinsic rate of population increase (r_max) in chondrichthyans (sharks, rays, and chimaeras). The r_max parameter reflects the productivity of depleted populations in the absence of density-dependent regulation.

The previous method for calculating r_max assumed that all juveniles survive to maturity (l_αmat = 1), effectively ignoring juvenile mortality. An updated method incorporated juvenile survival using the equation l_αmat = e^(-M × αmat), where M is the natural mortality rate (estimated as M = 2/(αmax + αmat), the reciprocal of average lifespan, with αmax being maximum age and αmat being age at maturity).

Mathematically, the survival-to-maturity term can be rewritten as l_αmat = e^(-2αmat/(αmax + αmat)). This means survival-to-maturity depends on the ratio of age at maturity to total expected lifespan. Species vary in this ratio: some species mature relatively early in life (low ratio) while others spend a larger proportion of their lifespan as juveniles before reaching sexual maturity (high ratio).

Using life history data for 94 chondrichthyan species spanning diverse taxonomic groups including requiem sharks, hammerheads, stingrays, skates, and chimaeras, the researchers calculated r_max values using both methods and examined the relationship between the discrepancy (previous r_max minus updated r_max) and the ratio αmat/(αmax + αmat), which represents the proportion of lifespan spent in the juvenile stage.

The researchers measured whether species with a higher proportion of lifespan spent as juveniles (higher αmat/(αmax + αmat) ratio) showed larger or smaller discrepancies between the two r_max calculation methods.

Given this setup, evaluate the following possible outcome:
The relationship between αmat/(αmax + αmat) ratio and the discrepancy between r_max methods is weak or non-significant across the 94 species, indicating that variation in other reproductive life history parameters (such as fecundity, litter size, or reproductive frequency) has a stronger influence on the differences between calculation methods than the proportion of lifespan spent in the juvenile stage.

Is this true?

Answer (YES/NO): NO